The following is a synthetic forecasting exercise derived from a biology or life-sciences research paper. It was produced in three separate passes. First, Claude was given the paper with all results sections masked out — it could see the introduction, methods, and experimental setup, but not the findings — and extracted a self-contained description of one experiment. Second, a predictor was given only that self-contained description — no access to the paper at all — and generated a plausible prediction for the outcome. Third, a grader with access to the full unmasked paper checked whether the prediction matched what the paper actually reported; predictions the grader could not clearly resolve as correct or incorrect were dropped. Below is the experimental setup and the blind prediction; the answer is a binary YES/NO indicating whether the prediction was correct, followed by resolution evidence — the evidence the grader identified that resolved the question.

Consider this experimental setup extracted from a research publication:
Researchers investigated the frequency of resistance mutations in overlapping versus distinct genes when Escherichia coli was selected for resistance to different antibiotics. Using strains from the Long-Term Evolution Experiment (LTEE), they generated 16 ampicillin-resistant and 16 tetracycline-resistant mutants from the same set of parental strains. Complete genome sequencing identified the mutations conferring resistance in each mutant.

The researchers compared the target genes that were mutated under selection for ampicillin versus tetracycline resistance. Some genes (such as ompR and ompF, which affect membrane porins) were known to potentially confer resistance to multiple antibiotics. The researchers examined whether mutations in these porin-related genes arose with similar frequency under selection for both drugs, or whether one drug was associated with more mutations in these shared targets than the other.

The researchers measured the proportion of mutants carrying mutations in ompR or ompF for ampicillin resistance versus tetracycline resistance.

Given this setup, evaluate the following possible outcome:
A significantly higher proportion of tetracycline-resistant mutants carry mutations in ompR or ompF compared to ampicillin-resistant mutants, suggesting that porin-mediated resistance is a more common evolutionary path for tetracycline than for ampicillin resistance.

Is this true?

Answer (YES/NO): YES